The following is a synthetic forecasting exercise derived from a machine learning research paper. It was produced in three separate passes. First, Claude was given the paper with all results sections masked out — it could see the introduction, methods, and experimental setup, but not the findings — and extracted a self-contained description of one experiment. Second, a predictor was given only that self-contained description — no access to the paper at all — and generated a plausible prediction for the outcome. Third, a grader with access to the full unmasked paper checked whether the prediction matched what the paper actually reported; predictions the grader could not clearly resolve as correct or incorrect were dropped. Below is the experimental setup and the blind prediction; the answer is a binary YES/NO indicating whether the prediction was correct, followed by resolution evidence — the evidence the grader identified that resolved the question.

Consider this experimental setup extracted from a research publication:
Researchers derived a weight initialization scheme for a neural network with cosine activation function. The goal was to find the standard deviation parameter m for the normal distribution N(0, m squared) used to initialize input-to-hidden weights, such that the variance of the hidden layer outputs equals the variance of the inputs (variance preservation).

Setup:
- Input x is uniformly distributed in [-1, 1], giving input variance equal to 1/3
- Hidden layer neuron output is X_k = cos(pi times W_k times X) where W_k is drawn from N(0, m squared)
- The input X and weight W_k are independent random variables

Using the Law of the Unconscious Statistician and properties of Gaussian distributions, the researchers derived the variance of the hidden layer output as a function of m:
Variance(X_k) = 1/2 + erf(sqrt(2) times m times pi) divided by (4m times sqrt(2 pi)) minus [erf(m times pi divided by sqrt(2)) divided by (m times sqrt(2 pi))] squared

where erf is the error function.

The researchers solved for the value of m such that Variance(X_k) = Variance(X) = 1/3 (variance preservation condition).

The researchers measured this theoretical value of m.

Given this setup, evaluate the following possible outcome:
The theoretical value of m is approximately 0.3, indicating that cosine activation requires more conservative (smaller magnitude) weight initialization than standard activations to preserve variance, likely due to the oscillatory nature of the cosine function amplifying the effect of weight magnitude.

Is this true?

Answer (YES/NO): NO